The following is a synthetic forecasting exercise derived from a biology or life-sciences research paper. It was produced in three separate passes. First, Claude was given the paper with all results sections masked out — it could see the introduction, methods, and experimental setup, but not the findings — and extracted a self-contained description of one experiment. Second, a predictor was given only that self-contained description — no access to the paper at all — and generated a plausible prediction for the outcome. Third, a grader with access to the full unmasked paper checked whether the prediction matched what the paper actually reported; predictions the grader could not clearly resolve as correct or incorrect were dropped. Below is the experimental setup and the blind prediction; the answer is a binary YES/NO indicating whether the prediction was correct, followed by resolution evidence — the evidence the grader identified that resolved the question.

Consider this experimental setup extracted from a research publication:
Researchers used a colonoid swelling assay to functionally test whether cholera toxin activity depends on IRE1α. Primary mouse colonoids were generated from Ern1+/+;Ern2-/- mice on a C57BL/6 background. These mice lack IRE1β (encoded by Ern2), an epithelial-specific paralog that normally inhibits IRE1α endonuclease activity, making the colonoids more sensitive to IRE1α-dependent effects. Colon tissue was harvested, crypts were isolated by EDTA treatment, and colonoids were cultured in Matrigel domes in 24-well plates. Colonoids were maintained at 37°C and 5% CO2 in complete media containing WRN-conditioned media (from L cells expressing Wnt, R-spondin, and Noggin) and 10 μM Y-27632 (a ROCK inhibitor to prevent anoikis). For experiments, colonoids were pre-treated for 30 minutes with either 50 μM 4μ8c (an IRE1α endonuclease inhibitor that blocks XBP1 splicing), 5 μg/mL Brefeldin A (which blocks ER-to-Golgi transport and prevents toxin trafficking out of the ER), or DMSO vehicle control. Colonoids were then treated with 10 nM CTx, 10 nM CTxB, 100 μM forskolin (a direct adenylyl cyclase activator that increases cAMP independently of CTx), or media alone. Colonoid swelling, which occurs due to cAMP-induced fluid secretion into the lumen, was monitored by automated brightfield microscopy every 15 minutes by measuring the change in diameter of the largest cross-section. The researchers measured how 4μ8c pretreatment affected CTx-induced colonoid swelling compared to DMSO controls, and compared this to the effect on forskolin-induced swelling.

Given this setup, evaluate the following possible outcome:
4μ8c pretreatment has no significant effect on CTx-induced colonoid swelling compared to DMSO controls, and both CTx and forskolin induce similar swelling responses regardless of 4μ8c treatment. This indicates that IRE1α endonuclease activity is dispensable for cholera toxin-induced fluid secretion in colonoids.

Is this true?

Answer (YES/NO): NO